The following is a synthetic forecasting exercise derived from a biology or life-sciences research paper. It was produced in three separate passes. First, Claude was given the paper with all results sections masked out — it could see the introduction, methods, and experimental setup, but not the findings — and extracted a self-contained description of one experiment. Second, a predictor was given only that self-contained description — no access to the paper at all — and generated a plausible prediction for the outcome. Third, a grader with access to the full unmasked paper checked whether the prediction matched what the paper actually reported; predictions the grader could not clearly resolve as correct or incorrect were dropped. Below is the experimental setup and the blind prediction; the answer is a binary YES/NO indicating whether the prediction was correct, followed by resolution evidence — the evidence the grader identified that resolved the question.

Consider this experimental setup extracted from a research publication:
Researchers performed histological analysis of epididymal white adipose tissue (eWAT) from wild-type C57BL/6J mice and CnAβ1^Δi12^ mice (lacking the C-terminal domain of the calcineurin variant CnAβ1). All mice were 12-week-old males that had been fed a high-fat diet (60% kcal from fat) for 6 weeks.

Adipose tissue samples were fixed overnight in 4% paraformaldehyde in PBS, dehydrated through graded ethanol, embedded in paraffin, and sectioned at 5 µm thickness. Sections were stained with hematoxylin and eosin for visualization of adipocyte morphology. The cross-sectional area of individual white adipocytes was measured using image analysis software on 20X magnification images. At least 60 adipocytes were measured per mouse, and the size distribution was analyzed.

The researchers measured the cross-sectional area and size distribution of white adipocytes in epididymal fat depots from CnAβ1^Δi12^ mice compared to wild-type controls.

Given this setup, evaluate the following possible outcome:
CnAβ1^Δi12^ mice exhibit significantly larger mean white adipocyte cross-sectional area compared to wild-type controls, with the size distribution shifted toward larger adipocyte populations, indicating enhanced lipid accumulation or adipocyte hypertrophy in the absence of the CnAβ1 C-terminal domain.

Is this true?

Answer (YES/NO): NO